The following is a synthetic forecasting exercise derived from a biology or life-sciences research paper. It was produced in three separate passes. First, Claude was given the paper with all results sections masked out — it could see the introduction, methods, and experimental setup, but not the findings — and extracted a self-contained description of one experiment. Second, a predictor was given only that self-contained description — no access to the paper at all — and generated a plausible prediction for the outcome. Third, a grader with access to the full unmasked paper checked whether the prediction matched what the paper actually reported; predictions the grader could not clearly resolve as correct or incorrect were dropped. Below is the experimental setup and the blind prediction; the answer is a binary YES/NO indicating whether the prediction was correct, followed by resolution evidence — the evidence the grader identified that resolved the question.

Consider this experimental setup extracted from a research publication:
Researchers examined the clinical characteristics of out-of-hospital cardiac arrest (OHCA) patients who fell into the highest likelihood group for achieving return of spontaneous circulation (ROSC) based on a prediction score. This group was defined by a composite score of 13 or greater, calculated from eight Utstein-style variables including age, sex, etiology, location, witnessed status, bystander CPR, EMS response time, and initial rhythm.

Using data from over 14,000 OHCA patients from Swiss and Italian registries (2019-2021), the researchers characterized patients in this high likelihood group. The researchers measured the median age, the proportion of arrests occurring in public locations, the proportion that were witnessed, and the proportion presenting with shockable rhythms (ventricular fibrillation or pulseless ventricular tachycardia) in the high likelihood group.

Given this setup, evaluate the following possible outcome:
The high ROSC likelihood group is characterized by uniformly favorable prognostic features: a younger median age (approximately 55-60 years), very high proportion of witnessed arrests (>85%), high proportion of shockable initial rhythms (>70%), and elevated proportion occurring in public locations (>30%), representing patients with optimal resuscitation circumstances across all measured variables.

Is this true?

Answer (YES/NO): NO